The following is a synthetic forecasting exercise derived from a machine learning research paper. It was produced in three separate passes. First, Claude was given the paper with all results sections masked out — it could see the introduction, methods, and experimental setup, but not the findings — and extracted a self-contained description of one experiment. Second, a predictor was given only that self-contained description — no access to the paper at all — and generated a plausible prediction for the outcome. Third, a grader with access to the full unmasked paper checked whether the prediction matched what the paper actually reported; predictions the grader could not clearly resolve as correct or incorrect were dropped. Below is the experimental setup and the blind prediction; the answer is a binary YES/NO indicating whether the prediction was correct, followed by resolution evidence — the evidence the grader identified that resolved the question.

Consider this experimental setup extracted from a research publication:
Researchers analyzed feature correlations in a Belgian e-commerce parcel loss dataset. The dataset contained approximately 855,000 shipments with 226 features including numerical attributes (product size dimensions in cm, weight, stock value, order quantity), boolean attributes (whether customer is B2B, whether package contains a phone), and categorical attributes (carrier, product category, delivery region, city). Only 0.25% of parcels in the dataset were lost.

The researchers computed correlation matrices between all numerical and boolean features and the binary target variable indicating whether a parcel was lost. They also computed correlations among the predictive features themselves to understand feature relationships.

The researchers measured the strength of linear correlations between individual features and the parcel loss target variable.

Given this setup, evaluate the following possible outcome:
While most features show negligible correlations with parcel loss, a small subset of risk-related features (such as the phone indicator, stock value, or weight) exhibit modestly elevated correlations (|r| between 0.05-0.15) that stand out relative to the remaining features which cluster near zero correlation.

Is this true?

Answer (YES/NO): NO